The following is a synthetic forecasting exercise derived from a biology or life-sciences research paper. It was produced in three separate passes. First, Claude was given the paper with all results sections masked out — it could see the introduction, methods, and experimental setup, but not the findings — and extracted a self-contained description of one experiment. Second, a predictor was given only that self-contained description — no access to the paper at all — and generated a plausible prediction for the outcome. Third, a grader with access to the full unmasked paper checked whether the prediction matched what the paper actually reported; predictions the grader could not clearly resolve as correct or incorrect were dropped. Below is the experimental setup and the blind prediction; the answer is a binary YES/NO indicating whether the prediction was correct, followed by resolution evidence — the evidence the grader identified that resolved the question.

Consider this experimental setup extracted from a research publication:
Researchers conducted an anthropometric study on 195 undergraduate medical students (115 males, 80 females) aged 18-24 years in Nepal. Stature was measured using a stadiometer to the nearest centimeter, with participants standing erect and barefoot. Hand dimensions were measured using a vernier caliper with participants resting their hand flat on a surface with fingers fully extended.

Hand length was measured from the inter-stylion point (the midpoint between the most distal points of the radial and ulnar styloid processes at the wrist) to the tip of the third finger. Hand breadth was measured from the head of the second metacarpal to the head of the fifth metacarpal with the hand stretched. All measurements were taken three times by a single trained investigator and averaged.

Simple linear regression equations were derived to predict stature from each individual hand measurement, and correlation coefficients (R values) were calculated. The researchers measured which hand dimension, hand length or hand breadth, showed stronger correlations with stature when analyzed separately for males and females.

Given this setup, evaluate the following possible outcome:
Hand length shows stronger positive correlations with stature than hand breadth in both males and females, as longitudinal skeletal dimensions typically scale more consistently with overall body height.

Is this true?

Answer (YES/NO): YES